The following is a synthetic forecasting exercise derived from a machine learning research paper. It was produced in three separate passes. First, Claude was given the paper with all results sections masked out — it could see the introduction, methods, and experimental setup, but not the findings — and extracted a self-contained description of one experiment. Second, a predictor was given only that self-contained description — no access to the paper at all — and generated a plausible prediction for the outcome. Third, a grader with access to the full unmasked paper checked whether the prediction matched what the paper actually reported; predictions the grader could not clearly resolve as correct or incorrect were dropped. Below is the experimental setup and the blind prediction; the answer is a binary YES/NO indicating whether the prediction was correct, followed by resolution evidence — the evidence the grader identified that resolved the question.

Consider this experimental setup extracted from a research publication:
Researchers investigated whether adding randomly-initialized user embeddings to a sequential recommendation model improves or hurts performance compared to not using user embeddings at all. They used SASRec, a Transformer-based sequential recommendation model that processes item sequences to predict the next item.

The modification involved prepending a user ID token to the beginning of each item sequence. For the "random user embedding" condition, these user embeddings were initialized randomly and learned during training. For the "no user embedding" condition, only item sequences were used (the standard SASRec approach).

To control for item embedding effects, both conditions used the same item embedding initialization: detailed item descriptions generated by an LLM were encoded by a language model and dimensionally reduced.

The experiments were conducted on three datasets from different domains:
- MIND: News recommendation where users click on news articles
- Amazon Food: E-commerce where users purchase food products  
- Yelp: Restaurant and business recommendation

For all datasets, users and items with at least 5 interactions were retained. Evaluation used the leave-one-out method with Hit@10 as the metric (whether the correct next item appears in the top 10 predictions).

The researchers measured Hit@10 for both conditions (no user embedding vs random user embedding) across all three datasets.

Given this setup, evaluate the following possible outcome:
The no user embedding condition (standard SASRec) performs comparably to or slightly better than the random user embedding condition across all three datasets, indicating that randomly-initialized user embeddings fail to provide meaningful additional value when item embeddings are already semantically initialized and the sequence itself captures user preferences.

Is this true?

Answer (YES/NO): NO